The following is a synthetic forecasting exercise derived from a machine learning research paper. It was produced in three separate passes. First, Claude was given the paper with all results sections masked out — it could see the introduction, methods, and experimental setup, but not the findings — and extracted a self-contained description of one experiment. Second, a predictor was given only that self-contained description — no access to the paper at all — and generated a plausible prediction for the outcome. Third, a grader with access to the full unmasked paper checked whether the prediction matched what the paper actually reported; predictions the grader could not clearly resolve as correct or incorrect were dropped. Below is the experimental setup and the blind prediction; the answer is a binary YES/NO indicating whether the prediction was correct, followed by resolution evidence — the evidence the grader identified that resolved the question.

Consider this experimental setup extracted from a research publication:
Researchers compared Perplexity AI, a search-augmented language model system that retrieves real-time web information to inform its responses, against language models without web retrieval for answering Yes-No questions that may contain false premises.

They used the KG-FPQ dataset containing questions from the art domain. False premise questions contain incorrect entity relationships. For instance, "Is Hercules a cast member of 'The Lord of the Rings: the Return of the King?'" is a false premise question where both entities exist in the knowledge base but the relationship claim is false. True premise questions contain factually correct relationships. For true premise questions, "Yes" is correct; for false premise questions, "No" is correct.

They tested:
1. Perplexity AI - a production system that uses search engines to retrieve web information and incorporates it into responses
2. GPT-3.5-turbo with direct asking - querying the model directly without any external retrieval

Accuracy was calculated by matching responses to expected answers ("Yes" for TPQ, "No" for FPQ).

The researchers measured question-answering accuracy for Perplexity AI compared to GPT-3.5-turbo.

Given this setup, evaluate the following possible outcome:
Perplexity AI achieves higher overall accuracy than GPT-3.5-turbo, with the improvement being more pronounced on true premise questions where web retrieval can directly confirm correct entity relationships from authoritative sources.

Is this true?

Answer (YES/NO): NO